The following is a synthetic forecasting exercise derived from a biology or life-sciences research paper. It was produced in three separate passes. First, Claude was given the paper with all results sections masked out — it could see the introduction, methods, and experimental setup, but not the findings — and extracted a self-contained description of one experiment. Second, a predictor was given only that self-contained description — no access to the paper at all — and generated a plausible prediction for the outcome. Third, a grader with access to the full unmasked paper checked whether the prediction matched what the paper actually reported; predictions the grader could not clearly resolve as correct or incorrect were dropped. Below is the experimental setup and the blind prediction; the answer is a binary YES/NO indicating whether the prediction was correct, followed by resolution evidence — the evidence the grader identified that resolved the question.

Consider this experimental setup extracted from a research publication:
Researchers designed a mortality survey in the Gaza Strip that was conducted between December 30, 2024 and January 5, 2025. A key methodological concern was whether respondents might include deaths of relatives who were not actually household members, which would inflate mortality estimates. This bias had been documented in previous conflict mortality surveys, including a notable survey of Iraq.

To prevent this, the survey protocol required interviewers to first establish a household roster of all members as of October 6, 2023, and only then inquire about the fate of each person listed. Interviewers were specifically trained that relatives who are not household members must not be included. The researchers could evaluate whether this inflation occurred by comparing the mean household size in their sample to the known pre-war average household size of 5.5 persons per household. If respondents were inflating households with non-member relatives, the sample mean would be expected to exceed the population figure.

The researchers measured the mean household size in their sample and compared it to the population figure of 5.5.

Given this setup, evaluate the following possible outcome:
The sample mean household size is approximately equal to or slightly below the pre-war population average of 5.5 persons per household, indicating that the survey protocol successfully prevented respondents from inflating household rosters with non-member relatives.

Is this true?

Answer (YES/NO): YES